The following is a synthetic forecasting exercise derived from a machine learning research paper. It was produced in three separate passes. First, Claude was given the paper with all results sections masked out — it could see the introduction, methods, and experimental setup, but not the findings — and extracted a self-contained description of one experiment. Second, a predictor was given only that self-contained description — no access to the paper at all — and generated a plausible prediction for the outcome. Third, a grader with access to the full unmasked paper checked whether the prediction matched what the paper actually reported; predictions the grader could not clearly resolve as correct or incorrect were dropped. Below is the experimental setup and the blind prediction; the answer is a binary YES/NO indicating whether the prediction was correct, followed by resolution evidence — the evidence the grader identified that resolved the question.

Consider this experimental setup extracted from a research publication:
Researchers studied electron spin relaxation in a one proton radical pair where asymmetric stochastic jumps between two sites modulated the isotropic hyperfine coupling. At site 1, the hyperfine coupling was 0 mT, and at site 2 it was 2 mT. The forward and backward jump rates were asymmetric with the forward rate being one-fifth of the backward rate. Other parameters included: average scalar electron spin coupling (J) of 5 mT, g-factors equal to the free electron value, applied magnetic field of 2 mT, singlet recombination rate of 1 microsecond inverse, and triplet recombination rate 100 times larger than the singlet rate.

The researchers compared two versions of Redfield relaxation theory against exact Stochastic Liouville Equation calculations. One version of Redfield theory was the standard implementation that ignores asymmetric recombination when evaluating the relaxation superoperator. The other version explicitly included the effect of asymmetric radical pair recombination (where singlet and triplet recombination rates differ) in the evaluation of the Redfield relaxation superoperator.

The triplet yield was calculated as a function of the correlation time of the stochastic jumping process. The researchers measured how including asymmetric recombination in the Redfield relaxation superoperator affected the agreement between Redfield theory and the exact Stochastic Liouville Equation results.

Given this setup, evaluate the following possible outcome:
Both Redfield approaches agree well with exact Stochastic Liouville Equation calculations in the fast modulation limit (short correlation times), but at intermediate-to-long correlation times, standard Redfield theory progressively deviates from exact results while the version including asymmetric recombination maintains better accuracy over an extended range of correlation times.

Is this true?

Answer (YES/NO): NO